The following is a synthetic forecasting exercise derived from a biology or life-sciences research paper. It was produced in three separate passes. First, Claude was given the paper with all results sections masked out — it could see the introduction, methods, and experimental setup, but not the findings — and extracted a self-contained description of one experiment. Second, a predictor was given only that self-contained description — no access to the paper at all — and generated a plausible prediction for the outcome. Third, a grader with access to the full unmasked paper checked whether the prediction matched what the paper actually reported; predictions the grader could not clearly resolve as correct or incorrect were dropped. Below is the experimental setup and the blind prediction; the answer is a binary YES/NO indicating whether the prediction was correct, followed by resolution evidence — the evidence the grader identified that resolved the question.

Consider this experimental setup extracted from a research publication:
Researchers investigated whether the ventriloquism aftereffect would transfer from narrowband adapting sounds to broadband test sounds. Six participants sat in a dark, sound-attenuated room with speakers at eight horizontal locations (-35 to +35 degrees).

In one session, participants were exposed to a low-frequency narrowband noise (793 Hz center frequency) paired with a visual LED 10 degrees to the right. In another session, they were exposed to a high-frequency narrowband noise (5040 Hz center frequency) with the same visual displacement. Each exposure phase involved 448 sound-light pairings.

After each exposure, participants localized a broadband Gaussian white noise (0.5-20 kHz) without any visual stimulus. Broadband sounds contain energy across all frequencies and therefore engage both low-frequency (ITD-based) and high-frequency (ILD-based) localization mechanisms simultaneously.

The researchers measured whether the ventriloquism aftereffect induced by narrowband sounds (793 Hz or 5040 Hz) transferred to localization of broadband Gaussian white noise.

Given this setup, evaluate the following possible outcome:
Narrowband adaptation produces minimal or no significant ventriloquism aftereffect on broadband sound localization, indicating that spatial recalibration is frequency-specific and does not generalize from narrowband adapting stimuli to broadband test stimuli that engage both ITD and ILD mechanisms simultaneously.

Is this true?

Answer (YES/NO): NO